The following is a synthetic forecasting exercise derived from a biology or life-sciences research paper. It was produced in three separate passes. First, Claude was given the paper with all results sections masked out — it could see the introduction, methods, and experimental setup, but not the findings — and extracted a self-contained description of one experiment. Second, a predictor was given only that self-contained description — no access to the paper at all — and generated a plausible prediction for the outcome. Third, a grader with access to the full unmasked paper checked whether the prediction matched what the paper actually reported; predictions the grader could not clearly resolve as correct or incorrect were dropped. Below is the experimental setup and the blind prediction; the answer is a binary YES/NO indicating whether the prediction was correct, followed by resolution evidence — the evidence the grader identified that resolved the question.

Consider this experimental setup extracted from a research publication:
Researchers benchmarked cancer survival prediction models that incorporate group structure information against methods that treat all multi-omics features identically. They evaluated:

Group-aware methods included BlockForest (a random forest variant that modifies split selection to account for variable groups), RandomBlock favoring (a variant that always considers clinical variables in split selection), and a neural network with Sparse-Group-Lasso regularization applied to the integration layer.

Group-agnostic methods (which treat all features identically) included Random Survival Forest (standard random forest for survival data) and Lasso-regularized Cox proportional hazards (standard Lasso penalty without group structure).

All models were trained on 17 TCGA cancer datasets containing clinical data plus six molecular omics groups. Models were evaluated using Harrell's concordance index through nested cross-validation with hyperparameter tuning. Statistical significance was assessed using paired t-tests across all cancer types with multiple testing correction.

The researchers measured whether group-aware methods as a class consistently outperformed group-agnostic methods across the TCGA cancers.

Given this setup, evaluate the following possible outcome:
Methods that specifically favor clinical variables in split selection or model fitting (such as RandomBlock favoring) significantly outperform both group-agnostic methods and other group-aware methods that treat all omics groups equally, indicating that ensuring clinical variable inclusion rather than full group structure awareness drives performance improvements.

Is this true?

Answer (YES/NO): NO